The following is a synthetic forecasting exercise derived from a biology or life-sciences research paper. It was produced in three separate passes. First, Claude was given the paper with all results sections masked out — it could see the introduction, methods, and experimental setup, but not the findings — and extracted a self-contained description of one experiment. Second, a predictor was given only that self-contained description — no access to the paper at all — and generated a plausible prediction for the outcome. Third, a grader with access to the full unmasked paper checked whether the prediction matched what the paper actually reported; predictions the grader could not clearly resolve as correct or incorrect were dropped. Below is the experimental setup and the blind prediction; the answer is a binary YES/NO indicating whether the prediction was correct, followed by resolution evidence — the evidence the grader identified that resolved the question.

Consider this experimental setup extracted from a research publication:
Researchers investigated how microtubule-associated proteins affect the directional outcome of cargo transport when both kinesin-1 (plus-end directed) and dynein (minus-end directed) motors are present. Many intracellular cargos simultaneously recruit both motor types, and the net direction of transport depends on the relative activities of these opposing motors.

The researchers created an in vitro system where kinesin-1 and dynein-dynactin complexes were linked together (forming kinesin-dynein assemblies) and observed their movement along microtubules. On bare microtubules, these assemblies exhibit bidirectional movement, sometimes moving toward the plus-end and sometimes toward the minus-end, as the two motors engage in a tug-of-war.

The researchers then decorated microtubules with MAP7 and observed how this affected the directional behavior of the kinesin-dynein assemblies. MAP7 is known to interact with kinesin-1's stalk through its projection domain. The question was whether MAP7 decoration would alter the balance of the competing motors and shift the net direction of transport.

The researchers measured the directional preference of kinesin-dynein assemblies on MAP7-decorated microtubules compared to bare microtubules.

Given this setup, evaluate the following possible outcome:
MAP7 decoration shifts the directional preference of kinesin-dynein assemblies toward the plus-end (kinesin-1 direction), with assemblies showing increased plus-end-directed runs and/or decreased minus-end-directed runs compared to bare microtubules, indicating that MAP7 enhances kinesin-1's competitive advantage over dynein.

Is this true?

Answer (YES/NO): YES